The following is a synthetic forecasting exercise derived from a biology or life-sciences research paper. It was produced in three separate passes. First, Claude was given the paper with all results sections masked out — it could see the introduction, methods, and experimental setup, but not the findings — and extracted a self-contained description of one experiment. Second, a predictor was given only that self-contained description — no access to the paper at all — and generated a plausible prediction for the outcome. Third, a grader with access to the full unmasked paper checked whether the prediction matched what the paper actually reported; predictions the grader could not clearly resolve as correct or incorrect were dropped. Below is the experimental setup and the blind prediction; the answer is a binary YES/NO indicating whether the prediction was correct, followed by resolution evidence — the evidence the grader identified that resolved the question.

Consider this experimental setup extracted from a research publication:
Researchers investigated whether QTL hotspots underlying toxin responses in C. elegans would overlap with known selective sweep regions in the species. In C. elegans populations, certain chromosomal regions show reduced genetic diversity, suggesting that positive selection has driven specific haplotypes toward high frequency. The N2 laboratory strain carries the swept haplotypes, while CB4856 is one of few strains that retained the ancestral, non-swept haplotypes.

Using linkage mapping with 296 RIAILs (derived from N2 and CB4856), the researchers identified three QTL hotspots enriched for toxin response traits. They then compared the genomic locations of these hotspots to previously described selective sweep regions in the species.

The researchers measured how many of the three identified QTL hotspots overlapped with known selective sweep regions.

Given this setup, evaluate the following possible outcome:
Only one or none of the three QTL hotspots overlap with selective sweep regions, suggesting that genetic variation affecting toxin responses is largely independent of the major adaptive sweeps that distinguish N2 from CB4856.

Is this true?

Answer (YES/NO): NO